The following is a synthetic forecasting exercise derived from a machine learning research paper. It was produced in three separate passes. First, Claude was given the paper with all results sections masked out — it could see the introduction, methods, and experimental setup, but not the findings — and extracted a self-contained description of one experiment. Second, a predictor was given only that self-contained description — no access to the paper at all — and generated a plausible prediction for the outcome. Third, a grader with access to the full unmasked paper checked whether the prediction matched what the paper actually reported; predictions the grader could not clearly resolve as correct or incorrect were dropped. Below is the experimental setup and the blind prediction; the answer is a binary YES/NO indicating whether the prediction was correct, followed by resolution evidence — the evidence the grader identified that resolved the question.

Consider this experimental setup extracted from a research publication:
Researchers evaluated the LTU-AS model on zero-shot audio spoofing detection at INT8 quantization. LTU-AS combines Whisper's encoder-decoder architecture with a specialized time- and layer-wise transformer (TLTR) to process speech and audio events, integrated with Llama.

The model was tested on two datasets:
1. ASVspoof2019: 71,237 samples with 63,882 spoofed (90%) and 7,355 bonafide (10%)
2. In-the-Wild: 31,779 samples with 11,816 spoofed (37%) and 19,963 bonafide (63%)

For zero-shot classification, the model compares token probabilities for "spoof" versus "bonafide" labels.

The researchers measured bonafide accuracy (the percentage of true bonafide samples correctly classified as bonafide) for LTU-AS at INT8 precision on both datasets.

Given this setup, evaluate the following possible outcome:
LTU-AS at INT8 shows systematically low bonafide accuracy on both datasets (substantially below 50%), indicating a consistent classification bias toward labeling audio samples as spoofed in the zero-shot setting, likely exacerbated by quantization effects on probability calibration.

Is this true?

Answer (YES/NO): YES